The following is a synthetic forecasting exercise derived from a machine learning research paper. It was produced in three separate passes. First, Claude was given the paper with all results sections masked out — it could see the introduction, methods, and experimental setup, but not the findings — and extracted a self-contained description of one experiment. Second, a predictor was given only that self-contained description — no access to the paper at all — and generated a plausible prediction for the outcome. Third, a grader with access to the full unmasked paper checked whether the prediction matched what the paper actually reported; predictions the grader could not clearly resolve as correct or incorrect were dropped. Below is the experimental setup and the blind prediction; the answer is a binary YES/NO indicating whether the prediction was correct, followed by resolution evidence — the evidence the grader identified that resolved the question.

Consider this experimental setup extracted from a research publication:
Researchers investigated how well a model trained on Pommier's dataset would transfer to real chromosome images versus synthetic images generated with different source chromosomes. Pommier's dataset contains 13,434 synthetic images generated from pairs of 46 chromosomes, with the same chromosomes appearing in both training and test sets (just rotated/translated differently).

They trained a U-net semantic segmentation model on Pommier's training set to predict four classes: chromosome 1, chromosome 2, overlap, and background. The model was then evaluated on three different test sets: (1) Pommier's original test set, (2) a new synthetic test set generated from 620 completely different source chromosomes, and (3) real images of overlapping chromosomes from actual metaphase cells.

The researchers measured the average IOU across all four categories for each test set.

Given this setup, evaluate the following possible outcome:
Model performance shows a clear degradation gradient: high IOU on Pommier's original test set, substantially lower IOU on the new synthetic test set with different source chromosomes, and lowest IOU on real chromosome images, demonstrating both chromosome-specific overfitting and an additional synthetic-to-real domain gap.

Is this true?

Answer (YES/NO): YES